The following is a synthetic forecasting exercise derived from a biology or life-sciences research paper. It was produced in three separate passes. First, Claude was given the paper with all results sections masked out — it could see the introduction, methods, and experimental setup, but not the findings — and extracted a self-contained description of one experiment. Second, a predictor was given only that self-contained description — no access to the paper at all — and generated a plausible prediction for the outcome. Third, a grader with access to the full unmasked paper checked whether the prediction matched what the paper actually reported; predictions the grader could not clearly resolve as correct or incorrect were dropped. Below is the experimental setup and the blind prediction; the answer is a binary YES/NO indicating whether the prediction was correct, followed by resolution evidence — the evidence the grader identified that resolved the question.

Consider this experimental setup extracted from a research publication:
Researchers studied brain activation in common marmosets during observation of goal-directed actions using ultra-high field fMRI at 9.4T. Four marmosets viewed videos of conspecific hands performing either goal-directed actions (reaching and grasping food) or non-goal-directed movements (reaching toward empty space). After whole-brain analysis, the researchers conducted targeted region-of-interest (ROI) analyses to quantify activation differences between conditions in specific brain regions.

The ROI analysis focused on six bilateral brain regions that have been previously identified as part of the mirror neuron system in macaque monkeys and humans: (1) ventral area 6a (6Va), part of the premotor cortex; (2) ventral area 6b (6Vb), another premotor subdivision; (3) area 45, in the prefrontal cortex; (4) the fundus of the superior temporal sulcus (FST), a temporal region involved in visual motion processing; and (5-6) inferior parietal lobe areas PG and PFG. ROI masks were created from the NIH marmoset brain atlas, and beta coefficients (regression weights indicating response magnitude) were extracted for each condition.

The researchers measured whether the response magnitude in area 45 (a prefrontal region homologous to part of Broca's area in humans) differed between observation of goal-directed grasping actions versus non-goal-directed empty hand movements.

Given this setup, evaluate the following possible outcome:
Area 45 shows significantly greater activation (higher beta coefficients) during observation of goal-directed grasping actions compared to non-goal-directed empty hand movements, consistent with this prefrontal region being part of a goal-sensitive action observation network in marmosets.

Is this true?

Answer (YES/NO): YES